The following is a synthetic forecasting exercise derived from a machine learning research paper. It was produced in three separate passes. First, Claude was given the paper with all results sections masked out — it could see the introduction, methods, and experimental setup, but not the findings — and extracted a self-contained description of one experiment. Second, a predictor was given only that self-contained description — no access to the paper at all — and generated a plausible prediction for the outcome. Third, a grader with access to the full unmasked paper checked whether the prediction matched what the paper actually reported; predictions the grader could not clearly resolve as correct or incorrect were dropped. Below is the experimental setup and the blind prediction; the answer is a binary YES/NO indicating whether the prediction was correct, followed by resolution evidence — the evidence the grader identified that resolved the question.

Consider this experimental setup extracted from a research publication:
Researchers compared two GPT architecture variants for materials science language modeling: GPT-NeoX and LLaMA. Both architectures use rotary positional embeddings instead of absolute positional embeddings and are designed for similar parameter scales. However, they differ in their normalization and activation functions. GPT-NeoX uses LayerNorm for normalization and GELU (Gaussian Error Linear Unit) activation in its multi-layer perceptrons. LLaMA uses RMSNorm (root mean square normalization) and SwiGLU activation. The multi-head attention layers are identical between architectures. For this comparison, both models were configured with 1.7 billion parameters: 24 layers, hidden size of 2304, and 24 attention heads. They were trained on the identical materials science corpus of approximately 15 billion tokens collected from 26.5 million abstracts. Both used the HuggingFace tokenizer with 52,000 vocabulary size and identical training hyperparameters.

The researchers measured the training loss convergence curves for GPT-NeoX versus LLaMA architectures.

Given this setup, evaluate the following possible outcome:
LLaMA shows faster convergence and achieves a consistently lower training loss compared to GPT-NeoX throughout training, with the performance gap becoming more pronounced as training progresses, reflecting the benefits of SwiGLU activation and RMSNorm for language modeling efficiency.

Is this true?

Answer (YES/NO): NO